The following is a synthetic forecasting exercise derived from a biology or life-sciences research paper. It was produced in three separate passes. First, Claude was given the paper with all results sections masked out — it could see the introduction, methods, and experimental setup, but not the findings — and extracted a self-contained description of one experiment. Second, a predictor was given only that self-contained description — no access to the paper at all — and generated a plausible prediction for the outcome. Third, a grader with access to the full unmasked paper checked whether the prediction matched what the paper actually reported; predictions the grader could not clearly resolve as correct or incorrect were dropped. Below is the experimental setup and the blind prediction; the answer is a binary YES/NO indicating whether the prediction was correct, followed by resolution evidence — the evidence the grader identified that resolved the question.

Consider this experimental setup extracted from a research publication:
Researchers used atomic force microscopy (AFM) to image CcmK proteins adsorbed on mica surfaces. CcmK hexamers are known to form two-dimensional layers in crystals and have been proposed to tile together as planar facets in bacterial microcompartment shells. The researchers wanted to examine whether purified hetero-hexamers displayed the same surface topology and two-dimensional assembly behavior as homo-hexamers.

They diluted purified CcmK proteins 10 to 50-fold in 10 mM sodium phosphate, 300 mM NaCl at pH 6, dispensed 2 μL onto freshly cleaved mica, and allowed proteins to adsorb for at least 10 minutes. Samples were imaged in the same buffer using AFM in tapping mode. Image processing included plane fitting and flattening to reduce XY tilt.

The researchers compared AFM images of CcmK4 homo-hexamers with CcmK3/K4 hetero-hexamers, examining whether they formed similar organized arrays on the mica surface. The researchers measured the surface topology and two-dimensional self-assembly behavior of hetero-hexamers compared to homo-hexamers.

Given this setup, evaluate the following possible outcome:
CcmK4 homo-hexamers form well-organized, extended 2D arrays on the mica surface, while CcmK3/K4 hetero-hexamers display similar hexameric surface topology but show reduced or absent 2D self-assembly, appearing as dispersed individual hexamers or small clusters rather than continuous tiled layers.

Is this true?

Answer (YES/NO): NO